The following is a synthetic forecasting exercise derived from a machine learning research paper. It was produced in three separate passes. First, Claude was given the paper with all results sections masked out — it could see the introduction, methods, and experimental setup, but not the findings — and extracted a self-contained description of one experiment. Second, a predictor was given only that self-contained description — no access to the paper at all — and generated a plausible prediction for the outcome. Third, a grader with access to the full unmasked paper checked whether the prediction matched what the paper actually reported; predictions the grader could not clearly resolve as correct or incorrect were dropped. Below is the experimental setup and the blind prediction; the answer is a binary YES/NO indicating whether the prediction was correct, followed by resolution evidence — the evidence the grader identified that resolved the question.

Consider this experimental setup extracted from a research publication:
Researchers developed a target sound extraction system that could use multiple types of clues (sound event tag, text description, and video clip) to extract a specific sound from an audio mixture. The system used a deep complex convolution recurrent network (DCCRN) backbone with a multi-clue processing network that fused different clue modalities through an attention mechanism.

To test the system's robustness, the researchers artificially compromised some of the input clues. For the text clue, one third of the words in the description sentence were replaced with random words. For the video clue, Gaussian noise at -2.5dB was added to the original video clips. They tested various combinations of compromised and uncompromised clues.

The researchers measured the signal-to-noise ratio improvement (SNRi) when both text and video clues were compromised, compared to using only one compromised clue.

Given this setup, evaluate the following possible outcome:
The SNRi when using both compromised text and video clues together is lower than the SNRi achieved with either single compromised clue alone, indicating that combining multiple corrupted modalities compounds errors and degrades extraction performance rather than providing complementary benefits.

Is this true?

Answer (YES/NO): NO